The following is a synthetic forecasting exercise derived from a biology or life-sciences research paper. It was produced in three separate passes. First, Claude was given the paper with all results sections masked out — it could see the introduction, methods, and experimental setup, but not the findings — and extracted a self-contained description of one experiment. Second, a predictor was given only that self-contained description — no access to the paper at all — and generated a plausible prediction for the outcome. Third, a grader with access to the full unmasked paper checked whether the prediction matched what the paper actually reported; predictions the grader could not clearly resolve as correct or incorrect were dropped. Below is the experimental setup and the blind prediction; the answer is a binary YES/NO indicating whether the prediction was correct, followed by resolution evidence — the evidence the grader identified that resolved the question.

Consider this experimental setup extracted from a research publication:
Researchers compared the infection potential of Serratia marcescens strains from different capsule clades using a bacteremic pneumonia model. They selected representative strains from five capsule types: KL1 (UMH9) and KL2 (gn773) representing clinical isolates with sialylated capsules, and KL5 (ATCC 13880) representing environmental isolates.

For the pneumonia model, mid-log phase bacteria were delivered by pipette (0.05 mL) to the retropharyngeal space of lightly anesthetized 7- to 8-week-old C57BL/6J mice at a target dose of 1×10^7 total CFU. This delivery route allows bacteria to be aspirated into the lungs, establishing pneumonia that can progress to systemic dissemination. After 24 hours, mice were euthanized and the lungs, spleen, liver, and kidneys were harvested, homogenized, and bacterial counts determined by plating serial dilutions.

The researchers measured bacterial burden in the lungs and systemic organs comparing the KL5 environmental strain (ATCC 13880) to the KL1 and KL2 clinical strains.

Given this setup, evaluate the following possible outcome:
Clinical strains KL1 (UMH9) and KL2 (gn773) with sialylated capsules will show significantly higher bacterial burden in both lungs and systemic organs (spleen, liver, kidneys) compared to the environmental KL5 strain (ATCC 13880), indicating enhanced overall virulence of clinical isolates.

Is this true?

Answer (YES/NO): NO